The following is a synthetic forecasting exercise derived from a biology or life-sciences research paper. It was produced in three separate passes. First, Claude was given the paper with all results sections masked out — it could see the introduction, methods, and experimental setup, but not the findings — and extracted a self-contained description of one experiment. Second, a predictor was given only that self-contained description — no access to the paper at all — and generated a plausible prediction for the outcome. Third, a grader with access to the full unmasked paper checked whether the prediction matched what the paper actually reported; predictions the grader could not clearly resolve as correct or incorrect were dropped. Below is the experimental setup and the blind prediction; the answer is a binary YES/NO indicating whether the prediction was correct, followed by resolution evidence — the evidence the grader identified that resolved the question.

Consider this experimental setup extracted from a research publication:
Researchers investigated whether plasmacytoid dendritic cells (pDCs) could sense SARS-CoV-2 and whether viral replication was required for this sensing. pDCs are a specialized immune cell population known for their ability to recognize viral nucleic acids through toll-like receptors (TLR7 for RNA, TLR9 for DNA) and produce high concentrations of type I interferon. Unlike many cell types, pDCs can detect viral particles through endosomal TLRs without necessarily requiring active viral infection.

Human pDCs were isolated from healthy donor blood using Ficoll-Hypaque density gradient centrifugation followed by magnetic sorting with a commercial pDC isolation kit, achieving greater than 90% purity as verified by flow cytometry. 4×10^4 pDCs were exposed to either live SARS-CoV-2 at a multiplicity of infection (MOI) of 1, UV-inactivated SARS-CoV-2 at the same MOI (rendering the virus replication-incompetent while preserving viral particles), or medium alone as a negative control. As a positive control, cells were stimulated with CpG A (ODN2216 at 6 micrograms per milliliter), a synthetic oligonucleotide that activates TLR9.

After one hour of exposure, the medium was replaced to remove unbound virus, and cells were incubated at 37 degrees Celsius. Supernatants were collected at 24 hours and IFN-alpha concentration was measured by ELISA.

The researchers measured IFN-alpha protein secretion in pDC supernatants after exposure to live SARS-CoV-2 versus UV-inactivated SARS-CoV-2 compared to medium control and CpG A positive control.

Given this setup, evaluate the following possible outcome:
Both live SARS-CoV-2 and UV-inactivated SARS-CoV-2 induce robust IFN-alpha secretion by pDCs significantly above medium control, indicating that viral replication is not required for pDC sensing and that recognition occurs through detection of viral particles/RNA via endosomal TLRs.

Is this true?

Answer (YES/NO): YES